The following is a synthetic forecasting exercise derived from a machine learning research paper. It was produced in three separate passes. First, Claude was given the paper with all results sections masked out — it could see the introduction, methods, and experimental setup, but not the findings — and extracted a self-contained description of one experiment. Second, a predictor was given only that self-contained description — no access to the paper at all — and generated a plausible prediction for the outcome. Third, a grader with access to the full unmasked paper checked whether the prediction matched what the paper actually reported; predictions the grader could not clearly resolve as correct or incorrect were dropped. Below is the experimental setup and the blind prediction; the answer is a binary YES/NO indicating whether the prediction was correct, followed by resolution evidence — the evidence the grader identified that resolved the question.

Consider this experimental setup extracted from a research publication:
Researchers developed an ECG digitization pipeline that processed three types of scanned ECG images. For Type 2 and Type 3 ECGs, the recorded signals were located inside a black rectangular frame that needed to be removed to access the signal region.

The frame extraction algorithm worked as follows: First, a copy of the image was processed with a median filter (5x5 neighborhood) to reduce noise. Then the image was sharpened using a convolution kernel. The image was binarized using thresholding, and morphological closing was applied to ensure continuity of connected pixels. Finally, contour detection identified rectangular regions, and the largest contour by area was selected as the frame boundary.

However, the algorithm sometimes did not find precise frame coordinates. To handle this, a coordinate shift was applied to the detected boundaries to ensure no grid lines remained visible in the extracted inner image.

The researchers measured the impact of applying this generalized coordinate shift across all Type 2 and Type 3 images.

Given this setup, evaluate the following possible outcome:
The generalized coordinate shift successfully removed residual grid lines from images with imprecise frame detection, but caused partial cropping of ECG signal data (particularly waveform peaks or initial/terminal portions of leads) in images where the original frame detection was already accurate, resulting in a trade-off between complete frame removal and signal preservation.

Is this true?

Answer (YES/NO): NO